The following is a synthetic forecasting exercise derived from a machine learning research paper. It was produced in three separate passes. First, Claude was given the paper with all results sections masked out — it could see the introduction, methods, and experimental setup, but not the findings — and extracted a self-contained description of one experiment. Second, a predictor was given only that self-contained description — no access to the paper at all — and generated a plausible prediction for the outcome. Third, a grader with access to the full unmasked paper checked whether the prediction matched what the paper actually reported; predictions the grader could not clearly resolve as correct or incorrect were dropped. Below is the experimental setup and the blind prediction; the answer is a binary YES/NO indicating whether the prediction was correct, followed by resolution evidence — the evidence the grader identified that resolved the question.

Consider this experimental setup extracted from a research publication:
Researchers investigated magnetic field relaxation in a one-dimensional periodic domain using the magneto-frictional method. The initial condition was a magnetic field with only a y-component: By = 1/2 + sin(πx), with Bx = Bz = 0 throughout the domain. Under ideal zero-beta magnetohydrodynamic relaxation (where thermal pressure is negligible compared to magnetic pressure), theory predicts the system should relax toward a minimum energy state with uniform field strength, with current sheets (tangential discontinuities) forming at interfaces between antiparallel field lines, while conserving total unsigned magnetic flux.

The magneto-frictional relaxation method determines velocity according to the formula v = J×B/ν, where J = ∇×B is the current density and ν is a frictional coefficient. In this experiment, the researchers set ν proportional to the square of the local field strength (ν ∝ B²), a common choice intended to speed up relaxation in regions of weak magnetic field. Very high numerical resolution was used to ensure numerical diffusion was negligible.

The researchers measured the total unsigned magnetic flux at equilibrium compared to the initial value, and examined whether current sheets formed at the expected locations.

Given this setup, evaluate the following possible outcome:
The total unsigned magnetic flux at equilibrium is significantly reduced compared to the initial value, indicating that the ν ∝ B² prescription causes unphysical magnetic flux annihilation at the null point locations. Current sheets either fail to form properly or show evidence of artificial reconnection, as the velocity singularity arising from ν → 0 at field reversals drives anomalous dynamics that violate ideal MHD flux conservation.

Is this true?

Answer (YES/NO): YES